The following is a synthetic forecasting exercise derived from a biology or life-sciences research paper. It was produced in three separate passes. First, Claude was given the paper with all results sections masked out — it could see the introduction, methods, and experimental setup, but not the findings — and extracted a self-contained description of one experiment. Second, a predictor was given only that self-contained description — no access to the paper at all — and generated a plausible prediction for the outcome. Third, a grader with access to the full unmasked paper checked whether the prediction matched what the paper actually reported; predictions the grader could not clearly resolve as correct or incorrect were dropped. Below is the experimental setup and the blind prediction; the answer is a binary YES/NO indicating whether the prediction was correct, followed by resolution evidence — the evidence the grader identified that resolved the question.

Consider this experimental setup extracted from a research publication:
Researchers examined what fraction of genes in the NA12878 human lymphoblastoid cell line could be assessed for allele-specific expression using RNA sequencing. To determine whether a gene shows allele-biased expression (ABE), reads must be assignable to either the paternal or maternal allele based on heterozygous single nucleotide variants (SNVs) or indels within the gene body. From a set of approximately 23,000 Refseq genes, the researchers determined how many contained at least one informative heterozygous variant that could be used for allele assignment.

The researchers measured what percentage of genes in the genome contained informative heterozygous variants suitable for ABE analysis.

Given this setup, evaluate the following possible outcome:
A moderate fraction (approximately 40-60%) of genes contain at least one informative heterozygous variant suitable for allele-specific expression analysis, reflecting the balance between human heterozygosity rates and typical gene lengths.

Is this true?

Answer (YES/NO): NO